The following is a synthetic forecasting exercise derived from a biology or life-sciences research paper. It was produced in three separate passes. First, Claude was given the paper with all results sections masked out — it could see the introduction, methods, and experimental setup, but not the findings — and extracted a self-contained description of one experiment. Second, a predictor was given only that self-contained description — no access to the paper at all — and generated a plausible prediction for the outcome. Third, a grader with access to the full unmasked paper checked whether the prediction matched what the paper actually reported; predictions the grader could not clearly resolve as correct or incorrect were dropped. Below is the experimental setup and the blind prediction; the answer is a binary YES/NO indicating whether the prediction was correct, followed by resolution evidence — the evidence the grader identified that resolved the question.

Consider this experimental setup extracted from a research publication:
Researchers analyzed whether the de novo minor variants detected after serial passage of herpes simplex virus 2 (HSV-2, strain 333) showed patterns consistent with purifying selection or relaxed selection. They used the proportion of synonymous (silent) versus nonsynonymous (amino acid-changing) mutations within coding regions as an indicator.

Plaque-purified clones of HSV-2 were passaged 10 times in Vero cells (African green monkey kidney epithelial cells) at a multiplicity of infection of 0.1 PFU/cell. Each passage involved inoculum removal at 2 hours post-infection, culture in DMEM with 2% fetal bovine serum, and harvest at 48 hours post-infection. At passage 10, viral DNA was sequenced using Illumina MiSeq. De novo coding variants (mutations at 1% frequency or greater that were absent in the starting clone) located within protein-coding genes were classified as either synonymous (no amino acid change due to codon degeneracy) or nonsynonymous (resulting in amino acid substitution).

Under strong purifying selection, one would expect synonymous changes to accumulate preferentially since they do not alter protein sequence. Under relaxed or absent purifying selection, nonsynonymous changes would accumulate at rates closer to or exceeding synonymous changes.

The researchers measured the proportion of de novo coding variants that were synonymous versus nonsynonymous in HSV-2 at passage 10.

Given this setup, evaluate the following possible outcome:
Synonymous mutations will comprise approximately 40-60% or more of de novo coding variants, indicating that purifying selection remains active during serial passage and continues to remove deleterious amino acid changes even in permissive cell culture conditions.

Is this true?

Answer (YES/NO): NO